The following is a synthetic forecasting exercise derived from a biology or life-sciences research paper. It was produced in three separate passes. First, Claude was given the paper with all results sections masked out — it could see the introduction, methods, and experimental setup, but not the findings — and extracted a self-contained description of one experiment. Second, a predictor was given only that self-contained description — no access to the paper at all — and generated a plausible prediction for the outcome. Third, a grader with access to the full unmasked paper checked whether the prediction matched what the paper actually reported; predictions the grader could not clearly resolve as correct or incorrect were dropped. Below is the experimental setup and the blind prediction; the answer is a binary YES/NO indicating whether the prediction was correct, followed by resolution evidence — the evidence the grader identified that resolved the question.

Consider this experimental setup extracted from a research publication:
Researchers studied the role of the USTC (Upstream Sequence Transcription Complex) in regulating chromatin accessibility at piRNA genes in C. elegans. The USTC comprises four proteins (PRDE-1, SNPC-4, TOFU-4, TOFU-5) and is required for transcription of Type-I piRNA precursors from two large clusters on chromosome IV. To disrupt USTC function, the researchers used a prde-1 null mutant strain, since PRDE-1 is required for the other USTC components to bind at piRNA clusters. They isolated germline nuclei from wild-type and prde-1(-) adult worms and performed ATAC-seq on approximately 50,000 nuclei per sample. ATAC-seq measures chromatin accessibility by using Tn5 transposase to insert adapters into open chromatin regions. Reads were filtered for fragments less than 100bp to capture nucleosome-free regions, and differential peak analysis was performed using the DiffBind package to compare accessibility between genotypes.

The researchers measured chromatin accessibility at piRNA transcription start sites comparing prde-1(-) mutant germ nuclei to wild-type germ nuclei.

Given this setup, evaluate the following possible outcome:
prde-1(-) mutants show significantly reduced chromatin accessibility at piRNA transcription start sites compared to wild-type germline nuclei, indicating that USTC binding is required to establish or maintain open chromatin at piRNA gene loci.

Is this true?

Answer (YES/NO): NO